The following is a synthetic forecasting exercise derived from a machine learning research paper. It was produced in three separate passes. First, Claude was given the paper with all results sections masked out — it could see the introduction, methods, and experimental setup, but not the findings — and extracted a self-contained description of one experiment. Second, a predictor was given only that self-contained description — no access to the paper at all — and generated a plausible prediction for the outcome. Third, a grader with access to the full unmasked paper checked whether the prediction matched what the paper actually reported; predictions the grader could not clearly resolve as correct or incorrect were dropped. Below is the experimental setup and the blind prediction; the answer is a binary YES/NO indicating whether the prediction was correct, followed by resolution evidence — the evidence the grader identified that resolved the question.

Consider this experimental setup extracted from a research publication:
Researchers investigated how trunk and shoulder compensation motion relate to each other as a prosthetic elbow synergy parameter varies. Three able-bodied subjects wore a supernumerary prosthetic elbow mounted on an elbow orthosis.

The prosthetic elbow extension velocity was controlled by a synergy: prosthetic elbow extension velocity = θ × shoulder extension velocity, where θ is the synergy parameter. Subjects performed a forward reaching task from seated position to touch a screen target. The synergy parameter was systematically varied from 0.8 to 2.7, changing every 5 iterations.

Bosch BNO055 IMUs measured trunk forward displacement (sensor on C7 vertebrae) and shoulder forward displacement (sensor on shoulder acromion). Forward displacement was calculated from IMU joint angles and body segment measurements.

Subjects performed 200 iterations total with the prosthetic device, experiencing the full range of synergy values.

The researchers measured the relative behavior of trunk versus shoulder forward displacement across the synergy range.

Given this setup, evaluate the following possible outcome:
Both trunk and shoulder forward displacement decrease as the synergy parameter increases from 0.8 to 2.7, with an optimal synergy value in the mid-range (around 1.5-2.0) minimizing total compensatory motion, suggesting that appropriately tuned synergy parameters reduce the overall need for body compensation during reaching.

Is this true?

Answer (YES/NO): NO